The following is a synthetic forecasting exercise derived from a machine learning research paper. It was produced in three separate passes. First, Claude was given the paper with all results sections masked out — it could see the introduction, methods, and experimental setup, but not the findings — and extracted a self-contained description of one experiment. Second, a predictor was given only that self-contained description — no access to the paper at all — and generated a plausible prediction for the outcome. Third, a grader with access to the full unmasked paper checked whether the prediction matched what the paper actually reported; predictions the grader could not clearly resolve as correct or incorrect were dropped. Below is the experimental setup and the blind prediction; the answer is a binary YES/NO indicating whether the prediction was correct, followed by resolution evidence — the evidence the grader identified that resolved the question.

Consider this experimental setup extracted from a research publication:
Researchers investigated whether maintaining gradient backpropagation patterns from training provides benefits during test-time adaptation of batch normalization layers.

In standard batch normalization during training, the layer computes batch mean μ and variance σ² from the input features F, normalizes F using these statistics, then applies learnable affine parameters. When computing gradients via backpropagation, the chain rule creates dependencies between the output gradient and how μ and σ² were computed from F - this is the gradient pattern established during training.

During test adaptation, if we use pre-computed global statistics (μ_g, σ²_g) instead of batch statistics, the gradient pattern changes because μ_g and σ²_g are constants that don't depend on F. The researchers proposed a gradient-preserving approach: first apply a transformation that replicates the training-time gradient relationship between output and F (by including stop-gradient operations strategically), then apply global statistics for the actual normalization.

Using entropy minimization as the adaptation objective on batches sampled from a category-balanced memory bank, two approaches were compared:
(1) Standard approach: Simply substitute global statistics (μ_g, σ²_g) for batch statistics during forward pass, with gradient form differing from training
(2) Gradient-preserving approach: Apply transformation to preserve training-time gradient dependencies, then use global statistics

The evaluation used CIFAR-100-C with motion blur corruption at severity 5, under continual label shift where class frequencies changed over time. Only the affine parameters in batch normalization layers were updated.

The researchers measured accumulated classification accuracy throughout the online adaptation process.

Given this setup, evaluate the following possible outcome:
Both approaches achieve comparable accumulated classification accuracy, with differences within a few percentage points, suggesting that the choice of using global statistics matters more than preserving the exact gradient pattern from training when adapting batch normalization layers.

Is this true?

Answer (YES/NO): NO